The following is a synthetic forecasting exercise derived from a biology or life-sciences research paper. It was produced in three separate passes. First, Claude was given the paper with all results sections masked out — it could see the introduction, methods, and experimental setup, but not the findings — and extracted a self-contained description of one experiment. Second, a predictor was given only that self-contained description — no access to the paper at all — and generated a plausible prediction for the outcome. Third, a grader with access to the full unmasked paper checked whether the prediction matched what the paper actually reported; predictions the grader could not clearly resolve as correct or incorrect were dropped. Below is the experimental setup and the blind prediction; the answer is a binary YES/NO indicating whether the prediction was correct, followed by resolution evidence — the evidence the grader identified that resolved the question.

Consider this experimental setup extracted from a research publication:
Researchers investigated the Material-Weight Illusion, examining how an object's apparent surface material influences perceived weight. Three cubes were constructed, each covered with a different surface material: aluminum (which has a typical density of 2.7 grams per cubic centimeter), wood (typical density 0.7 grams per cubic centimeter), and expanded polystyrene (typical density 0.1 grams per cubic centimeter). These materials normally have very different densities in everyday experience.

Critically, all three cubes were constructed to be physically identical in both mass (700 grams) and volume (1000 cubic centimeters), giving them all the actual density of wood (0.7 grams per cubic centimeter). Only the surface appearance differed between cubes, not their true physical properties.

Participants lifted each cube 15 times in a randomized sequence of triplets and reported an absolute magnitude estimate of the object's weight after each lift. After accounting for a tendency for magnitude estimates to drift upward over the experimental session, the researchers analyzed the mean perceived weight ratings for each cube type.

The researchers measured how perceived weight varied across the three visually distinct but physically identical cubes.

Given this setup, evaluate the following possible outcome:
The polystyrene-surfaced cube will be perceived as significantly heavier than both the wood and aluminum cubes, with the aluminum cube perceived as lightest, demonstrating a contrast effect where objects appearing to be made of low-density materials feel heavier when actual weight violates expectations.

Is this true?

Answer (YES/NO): YES